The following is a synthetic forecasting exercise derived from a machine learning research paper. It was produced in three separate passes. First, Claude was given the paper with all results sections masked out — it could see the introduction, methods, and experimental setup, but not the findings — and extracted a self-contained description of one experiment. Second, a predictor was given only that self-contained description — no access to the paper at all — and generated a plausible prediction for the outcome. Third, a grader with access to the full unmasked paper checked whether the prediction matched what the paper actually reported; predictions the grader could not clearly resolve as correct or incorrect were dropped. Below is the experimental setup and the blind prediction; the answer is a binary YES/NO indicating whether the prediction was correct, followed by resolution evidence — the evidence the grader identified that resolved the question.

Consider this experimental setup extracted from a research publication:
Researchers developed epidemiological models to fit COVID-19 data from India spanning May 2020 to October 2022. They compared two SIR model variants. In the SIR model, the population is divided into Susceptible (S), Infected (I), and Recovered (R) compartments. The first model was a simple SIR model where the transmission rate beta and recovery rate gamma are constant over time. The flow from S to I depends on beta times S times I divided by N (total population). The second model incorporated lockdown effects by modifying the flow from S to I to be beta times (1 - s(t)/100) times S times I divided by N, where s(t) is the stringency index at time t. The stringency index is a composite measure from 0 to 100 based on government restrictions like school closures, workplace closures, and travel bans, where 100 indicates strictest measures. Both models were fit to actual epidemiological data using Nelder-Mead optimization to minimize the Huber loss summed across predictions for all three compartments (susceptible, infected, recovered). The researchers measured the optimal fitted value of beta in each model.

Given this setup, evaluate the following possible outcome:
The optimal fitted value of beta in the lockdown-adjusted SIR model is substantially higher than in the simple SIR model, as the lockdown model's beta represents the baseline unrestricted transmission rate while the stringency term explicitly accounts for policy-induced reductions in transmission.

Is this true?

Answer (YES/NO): YES